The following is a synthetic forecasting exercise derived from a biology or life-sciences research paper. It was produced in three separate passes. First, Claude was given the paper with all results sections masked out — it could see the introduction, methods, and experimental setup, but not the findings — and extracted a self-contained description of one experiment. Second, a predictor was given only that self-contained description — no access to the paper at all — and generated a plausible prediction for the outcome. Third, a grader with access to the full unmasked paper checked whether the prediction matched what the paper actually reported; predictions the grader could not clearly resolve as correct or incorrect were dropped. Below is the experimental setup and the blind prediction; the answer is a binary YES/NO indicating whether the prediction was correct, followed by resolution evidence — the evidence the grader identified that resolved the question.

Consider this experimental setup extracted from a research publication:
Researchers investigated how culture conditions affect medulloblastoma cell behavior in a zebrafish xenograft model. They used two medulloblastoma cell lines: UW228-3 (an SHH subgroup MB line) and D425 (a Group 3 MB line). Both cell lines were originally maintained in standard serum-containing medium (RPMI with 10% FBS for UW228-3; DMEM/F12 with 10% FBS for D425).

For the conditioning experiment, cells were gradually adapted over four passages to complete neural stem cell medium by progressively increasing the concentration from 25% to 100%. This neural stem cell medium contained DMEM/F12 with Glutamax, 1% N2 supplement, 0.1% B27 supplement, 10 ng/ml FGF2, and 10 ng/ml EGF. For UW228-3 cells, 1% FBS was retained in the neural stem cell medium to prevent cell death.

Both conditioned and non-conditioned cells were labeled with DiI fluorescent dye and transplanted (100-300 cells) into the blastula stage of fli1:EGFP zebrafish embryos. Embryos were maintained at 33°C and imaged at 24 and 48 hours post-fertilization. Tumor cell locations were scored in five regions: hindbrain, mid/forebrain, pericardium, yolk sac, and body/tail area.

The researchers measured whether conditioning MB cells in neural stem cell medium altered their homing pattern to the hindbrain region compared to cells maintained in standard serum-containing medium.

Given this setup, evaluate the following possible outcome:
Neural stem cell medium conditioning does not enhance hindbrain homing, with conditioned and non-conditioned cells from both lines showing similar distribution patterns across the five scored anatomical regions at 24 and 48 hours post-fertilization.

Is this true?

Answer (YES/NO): NO